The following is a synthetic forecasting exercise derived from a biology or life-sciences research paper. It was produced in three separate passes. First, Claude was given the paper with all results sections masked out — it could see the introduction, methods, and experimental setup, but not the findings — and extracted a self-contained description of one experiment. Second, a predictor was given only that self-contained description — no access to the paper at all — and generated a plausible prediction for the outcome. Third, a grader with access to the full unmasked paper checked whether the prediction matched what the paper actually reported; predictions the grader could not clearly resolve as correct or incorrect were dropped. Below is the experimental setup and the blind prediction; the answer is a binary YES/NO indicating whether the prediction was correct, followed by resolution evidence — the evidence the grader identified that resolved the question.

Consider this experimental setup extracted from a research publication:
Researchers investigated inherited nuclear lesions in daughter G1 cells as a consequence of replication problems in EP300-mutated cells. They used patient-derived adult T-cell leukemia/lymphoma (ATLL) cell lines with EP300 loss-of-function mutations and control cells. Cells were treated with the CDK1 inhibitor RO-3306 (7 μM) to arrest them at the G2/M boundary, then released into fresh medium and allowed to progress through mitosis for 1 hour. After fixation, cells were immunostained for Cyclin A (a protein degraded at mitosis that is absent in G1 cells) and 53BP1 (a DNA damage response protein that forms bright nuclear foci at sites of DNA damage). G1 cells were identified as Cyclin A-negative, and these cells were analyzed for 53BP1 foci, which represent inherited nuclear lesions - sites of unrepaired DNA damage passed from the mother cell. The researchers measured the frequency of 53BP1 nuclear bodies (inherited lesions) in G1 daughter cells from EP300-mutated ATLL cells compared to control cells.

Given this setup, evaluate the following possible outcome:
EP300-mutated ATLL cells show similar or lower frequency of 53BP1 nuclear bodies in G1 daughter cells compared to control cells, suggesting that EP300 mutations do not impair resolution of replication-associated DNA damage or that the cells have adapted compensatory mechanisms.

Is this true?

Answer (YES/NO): NO